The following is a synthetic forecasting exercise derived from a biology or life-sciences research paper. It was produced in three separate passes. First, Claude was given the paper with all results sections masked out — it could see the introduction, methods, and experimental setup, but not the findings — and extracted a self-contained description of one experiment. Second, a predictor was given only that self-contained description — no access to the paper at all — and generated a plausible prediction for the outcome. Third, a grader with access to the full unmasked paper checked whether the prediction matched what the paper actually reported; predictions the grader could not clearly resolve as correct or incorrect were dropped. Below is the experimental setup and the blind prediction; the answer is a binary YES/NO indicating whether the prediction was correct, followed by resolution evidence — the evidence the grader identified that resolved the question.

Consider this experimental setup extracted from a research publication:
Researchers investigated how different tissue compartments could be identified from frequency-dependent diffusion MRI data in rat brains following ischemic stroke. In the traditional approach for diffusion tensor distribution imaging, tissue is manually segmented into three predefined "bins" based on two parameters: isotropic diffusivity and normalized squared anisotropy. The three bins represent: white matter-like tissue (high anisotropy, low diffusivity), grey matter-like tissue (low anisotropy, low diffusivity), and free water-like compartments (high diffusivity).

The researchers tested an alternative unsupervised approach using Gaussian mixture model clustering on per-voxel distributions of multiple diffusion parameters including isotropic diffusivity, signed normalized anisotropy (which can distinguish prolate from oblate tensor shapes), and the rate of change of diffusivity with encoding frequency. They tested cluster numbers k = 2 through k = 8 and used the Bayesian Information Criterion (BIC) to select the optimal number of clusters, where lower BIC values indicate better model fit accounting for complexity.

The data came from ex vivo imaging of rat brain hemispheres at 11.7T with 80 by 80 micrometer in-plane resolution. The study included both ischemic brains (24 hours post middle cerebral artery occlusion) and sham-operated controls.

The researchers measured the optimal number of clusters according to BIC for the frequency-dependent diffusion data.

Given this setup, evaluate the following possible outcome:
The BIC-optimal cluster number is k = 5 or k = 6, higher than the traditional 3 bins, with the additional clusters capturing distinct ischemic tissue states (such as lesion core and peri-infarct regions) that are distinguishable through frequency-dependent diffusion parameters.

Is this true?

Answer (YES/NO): NO